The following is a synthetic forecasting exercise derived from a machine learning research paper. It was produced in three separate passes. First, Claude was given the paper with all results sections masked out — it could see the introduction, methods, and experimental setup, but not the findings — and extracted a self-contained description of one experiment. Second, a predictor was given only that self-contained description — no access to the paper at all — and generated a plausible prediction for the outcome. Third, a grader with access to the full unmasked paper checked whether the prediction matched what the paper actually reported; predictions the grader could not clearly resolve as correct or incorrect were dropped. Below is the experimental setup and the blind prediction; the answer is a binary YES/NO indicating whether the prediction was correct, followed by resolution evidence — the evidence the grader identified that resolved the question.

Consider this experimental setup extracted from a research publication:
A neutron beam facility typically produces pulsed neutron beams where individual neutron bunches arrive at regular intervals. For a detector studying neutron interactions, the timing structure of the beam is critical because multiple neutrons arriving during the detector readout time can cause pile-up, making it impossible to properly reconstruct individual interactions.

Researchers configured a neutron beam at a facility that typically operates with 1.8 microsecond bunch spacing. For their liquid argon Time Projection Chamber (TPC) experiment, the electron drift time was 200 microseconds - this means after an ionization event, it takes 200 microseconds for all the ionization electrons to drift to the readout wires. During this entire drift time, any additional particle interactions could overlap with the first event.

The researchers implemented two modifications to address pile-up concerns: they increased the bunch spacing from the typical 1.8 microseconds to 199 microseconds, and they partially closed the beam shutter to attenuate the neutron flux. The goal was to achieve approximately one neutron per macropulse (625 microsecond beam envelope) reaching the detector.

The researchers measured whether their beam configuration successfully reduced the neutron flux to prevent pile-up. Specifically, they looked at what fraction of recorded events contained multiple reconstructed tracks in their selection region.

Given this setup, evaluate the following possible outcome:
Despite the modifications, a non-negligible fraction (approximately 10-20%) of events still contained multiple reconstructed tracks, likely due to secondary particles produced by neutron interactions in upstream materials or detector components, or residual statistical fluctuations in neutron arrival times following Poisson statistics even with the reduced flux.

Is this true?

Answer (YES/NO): NO